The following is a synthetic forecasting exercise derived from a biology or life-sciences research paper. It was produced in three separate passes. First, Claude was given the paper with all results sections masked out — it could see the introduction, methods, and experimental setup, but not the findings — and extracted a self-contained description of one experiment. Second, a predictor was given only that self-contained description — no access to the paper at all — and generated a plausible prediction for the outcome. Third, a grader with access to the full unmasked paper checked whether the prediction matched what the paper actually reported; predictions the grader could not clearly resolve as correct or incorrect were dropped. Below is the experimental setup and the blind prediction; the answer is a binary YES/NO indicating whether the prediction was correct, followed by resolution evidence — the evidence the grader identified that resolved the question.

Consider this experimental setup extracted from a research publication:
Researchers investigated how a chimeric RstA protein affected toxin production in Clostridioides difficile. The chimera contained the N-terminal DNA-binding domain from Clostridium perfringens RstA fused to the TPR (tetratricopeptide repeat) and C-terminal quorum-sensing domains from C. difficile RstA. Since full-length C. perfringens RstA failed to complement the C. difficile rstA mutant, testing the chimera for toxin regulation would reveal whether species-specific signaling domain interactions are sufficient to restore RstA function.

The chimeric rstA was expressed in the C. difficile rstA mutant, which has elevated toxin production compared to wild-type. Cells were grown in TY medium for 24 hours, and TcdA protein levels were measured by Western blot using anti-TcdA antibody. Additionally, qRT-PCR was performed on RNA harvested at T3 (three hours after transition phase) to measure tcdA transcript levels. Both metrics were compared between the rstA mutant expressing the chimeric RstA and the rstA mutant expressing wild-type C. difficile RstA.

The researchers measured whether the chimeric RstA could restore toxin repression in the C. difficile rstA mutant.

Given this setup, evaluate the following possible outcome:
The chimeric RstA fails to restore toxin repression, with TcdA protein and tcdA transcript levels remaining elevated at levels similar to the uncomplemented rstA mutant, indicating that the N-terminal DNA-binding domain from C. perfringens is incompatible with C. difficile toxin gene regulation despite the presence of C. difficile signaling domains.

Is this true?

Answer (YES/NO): NO